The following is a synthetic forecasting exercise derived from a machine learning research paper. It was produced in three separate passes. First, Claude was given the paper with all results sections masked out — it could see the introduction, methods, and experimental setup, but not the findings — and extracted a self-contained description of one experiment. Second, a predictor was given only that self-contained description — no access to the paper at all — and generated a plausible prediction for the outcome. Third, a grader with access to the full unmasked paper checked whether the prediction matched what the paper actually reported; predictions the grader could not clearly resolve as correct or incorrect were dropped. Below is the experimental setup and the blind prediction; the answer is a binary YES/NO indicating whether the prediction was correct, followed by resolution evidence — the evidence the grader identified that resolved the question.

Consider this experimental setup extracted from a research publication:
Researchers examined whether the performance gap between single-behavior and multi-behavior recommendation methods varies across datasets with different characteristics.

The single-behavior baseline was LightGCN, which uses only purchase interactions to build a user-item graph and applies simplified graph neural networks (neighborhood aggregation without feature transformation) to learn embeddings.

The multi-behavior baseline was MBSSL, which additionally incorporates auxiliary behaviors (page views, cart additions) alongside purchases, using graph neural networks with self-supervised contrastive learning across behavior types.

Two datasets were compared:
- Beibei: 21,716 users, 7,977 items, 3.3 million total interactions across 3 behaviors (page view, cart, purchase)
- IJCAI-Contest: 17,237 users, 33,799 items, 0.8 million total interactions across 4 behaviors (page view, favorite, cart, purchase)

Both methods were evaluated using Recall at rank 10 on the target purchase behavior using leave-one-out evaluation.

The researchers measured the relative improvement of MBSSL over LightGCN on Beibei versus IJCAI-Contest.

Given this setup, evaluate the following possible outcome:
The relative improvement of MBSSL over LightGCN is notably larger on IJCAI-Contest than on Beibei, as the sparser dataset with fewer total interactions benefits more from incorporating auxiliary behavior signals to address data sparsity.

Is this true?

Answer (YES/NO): NO